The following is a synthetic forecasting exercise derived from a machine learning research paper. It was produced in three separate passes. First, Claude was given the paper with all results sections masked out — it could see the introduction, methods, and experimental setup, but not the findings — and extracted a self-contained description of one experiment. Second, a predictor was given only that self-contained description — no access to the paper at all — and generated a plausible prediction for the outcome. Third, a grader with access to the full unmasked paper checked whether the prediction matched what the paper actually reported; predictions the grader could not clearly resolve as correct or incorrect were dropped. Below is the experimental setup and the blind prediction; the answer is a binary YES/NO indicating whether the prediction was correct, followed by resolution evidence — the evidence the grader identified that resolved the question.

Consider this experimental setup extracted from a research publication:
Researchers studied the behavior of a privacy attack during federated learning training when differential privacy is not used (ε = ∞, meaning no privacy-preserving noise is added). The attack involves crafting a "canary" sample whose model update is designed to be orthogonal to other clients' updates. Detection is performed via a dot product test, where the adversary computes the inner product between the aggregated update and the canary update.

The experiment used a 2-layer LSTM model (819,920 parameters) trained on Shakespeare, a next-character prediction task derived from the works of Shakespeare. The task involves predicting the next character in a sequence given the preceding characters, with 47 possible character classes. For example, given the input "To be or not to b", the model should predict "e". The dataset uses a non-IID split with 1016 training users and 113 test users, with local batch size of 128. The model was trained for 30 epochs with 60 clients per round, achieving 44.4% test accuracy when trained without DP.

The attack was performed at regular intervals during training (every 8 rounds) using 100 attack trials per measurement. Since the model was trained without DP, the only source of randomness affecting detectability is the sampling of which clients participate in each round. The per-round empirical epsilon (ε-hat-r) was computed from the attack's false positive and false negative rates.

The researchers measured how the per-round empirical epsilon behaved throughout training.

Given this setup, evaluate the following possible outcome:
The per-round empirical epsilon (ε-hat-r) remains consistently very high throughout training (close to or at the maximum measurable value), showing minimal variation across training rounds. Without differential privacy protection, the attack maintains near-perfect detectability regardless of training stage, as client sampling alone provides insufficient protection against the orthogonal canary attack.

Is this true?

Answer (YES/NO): YES